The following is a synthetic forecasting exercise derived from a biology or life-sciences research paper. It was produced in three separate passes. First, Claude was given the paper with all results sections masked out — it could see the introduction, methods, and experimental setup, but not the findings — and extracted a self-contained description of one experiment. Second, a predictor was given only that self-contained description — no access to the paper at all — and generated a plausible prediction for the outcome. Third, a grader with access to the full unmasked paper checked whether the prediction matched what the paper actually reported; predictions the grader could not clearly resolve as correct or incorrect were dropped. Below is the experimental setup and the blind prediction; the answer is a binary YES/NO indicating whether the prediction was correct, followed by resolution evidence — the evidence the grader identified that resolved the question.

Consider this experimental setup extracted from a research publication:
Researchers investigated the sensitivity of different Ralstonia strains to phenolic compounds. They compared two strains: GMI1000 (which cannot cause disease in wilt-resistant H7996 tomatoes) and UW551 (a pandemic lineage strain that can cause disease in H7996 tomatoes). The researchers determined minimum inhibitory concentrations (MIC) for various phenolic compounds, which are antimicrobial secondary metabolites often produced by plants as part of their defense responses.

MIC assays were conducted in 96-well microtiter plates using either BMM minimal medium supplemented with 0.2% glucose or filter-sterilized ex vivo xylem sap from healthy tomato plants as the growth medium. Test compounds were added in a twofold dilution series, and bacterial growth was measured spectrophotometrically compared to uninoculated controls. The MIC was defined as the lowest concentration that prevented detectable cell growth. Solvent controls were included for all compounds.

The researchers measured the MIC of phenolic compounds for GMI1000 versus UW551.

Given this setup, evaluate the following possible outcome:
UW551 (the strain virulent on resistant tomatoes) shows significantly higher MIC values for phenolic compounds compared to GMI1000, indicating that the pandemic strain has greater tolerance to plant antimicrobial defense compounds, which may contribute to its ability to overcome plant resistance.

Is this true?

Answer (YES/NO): NO